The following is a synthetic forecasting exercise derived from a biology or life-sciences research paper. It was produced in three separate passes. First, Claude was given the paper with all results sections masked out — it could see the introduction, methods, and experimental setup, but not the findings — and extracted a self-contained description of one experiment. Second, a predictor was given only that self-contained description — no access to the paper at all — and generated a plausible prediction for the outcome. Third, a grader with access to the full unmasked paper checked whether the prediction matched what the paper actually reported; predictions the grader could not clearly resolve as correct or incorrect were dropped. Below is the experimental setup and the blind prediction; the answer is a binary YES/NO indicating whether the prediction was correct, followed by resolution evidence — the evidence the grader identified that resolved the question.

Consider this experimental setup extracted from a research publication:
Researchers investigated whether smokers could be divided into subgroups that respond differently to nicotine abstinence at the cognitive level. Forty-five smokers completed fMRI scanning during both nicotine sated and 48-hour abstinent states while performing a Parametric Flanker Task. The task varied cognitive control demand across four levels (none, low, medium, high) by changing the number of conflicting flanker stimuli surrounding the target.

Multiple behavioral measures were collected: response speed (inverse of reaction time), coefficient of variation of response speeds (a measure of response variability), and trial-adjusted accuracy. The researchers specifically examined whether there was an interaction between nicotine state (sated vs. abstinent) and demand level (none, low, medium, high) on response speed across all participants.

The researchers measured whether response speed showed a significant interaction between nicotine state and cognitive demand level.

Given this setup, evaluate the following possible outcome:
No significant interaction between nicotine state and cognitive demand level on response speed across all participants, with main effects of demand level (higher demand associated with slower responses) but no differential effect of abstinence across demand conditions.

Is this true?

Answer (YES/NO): YES